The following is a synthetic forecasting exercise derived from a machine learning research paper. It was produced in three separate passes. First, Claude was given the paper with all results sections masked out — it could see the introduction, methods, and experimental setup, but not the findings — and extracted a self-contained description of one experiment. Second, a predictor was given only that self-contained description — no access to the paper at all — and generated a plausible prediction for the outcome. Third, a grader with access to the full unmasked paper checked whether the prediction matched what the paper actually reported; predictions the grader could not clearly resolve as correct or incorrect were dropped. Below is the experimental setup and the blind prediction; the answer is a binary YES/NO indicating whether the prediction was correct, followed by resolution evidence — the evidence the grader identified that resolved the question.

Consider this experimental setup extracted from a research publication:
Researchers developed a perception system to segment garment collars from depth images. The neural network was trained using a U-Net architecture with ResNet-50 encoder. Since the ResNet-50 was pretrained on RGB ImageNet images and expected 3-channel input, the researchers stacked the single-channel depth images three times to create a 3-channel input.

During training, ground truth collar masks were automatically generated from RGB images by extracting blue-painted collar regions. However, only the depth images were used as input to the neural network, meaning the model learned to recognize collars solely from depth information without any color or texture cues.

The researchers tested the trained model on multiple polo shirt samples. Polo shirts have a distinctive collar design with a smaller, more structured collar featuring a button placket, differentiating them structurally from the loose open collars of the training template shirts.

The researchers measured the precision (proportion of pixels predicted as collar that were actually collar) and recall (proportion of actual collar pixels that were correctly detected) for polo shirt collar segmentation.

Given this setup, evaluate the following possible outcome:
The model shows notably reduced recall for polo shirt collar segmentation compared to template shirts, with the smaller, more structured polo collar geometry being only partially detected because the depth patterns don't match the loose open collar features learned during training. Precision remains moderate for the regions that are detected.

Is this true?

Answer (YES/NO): YES